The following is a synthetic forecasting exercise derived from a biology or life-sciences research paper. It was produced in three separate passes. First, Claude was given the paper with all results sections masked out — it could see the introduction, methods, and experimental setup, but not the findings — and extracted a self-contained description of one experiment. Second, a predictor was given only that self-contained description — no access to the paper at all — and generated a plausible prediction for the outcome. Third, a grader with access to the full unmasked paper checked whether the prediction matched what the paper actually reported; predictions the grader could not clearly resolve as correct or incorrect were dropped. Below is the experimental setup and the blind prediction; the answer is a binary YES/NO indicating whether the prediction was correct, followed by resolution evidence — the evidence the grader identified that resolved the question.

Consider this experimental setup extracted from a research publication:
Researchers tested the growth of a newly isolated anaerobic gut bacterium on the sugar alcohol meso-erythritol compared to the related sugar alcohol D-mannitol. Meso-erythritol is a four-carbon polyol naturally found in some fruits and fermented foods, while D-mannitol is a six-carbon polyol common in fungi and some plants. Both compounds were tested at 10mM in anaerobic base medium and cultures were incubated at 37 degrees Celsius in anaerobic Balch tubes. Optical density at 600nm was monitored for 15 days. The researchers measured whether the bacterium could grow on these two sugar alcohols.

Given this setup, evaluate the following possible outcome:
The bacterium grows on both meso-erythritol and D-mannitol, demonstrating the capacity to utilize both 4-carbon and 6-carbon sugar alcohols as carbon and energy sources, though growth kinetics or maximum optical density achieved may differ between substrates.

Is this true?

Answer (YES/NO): YES